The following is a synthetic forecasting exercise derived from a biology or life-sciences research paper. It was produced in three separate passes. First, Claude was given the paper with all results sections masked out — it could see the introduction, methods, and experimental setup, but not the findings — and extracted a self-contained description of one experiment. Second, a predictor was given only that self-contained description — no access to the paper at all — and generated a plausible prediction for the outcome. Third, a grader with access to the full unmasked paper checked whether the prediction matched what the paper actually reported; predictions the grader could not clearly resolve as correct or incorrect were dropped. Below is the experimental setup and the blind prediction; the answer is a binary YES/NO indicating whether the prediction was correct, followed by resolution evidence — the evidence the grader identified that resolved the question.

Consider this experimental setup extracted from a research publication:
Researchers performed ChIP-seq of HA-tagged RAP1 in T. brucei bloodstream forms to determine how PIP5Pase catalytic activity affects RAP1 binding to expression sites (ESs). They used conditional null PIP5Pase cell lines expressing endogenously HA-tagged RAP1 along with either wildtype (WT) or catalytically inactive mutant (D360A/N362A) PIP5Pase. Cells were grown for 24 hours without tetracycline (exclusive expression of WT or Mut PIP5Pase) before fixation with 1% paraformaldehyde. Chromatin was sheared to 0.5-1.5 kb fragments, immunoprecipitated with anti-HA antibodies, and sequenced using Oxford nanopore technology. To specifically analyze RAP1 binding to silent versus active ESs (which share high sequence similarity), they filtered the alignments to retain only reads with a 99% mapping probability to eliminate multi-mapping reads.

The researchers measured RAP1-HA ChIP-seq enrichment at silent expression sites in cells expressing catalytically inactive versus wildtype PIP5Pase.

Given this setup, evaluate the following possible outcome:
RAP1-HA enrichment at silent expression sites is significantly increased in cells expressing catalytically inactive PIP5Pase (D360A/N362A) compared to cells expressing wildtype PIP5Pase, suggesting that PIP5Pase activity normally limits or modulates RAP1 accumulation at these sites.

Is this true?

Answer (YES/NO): NO